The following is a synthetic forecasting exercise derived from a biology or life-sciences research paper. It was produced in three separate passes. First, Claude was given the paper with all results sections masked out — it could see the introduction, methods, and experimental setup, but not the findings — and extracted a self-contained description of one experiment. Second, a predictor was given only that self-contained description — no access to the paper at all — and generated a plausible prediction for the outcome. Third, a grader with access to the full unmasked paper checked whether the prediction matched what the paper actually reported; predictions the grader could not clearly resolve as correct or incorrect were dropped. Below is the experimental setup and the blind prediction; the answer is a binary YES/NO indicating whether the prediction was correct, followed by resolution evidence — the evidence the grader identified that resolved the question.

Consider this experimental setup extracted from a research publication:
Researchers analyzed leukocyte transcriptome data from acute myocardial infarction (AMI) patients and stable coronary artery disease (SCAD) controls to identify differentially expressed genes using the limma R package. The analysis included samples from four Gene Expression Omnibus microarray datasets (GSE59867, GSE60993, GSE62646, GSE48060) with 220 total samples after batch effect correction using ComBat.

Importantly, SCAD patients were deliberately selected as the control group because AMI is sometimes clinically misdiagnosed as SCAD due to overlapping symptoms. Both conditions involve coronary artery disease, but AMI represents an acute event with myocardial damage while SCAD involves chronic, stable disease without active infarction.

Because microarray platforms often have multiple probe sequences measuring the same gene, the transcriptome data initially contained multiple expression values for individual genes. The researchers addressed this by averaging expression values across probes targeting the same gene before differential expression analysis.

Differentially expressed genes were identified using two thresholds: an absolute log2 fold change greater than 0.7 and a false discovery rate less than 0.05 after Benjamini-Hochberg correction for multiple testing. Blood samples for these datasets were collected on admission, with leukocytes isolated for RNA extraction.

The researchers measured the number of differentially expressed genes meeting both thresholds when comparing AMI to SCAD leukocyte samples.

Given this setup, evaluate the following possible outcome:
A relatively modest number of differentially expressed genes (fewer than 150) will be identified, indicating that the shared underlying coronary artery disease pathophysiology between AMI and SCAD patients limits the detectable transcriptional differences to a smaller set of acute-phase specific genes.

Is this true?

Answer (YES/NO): YES